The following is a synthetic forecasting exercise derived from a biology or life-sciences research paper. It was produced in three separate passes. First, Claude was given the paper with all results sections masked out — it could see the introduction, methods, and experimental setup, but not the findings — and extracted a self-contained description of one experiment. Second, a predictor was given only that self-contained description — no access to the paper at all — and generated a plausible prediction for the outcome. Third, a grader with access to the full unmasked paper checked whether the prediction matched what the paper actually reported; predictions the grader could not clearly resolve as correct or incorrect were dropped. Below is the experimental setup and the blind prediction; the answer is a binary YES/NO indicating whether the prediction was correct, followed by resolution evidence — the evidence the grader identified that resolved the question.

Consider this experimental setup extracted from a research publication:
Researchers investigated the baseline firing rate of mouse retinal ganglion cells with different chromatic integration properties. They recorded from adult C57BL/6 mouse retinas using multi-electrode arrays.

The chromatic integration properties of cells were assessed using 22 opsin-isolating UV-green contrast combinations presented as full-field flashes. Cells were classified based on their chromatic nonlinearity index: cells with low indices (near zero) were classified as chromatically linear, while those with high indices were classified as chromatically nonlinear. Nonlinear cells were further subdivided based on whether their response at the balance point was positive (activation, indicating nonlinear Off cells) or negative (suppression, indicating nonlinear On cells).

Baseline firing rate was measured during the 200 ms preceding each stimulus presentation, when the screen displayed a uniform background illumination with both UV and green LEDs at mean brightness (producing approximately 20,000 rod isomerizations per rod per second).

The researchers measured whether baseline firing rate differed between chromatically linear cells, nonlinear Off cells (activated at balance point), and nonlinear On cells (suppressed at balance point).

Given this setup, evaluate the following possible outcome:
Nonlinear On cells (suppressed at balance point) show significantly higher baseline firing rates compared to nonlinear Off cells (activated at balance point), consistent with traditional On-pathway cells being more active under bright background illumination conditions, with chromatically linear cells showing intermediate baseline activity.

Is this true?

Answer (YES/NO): NO